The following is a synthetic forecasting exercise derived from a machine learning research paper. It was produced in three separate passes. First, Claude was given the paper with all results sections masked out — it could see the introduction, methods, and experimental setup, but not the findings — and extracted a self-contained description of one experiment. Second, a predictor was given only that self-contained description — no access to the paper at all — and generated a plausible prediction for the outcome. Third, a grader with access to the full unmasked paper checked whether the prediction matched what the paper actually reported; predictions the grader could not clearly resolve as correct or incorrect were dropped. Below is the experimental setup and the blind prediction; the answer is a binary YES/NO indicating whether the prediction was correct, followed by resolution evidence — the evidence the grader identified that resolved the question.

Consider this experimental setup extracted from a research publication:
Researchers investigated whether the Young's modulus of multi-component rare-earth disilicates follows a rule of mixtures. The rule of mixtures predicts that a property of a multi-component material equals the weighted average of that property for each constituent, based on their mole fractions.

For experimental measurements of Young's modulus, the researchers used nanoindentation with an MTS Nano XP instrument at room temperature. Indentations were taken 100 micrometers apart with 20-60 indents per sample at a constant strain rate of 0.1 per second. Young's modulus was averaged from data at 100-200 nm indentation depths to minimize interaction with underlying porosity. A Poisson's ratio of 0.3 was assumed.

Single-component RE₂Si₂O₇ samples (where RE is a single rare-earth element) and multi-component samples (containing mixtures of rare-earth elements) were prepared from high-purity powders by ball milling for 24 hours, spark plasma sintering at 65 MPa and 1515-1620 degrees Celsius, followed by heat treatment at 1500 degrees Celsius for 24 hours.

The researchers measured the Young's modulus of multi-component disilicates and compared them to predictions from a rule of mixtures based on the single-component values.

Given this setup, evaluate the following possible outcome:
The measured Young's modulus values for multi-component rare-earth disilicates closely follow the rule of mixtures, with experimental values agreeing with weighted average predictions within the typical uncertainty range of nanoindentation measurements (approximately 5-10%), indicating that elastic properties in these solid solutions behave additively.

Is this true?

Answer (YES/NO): YES